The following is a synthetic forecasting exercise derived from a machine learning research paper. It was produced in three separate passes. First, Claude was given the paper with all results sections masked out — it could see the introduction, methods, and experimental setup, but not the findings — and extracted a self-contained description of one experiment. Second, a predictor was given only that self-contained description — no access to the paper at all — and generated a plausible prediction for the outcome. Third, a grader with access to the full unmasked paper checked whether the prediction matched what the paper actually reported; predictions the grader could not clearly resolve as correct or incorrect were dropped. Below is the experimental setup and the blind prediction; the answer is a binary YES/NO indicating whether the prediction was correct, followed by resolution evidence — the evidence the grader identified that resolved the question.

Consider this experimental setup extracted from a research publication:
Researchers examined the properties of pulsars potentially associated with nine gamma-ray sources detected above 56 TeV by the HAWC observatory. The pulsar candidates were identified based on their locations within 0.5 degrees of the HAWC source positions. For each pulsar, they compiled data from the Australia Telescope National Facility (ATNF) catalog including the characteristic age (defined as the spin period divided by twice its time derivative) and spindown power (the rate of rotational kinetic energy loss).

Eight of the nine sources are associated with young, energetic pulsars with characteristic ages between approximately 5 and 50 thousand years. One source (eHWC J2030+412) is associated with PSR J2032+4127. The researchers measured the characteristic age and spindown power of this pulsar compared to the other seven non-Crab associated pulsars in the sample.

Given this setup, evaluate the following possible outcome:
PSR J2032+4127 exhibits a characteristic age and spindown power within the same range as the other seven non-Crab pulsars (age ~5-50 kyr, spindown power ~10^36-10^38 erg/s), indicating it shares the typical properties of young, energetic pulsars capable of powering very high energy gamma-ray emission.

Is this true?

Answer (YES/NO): NO